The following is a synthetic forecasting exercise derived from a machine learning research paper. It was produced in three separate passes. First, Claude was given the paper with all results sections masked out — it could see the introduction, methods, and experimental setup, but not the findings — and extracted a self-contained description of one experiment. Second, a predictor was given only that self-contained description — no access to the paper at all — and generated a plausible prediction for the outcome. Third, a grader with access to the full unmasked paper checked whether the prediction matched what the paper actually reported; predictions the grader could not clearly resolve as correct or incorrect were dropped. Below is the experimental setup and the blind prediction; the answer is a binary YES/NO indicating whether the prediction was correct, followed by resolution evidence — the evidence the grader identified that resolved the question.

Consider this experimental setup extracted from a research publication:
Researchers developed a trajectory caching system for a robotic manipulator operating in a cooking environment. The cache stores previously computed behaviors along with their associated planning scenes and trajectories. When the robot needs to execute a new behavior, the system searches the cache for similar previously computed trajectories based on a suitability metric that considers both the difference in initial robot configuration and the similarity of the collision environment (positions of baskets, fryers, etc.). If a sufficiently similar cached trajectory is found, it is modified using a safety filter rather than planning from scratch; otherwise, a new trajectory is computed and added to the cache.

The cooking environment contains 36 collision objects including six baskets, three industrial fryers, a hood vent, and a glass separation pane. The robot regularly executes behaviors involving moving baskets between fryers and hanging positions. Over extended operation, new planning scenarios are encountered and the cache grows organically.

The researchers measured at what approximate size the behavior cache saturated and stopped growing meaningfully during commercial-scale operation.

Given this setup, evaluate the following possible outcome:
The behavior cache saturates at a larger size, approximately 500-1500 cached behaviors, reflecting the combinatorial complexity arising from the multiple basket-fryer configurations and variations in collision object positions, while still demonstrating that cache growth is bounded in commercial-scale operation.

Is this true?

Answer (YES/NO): NO